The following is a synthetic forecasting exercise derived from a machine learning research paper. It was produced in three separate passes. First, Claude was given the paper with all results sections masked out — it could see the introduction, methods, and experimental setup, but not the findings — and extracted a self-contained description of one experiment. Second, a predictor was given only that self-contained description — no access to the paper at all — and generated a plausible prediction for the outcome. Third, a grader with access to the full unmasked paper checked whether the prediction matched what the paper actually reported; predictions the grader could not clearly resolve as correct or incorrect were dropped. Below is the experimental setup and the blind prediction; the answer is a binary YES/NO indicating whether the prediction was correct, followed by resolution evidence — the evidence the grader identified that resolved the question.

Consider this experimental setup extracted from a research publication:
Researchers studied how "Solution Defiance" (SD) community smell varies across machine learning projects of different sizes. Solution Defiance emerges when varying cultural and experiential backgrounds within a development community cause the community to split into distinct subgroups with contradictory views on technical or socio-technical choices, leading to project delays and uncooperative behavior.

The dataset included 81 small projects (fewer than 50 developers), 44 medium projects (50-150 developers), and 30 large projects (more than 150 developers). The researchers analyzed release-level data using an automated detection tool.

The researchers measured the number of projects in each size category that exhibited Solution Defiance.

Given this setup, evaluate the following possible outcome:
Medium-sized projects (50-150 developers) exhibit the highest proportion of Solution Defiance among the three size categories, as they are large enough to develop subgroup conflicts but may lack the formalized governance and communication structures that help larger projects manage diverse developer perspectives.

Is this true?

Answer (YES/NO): YES